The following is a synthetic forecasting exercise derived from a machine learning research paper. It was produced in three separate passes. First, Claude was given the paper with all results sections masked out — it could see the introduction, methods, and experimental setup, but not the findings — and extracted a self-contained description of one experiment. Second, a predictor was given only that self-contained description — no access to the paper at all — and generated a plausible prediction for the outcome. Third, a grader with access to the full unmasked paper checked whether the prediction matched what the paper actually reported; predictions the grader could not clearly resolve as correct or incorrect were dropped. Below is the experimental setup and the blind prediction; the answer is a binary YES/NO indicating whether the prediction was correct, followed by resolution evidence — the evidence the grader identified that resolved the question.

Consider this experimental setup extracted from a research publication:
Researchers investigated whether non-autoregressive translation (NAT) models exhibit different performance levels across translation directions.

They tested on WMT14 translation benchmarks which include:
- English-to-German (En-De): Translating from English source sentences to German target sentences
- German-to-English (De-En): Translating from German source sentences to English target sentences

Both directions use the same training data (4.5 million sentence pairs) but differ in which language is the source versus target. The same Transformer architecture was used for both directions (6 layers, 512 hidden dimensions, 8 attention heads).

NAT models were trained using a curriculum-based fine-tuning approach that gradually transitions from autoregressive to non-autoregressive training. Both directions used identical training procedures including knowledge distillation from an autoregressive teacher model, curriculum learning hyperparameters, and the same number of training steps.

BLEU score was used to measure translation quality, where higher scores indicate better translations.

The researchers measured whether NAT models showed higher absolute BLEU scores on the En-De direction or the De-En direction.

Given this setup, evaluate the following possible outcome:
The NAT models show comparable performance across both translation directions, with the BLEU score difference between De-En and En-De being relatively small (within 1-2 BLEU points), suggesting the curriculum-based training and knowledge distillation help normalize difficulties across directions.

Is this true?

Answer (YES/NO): NO